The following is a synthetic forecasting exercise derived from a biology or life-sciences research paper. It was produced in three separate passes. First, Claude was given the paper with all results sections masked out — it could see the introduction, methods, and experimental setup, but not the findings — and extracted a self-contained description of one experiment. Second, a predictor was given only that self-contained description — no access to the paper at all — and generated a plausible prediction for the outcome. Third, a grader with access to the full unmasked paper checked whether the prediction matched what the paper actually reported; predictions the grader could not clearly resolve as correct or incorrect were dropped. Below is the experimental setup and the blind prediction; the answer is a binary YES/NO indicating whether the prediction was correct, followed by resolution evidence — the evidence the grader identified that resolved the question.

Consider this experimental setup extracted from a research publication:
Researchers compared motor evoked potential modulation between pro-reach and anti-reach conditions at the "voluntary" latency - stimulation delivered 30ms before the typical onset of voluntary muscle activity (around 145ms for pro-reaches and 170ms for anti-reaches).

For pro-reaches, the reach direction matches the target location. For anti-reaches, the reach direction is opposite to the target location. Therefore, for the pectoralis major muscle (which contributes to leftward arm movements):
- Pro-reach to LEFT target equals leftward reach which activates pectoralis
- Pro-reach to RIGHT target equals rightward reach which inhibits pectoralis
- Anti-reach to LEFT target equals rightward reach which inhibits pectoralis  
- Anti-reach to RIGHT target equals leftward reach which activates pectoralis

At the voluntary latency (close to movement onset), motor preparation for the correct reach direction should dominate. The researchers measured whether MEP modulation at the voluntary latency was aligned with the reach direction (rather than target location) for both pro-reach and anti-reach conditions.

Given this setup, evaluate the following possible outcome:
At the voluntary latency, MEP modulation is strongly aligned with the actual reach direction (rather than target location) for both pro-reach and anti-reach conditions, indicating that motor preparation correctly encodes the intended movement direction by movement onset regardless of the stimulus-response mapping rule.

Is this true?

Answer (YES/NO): YES